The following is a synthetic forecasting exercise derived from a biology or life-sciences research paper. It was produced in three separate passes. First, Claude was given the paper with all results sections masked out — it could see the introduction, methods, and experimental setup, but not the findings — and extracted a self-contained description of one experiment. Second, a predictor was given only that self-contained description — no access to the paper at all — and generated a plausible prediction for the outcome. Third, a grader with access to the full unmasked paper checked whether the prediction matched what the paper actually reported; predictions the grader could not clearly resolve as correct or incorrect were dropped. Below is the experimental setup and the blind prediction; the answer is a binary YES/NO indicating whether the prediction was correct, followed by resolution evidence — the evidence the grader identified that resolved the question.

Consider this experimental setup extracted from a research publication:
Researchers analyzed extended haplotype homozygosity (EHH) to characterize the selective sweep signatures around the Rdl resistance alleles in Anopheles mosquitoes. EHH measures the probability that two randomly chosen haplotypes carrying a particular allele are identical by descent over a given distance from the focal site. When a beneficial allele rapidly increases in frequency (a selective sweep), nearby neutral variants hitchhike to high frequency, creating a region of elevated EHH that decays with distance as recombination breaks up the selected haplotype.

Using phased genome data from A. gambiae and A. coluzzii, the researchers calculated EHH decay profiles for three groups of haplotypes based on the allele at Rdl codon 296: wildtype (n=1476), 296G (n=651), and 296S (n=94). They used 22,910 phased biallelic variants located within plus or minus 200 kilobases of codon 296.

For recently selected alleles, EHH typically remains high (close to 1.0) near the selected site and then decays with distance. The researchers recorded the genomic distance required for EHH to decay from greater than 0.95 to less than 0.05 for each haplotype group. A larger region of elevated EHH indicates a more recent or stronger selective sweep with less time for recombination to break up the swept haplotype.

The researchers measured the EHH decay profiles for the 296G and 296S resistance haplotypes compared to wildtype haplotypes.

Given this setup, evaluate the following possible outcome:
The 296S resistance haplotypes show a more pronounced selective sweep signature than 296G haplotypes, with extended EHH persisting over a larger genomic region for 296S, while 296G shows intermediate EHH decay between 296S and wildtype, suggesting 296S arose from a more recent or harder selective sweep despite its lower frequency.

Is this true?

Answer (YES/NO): NO